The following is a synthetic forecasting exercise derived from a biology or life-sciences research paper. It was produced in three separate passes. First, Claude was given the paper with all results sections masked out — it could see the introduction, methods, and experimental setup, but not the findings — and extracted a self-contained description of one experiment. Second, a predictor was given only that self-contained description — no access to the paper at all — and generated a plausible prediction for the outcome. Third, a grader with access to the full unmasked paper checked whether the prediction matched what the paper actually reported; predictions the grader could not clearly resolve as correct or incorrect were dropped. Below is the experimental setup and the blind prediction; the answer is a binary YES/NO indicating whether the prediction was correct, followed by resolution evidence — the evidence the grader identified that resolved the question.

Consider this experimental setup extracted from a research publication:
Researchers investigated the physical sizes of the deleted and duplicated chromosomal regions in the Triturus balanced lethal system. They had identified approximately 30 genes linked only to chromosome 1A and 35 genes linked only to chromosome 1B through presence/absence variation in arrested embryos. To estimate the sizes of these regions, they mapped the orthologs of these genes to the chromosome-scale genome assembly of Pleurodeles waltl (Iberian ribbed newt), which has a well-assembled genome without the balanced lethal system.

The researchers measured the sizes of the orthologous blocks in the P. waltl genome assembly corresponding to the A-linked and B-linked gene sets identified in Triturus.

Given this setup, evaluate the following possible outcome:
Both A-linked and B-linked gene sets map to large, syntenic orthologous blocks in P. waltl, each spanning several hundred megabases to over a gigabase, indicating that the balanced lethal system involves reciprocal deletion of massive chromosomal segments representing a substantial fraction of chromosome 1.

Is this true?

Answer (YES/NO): NO